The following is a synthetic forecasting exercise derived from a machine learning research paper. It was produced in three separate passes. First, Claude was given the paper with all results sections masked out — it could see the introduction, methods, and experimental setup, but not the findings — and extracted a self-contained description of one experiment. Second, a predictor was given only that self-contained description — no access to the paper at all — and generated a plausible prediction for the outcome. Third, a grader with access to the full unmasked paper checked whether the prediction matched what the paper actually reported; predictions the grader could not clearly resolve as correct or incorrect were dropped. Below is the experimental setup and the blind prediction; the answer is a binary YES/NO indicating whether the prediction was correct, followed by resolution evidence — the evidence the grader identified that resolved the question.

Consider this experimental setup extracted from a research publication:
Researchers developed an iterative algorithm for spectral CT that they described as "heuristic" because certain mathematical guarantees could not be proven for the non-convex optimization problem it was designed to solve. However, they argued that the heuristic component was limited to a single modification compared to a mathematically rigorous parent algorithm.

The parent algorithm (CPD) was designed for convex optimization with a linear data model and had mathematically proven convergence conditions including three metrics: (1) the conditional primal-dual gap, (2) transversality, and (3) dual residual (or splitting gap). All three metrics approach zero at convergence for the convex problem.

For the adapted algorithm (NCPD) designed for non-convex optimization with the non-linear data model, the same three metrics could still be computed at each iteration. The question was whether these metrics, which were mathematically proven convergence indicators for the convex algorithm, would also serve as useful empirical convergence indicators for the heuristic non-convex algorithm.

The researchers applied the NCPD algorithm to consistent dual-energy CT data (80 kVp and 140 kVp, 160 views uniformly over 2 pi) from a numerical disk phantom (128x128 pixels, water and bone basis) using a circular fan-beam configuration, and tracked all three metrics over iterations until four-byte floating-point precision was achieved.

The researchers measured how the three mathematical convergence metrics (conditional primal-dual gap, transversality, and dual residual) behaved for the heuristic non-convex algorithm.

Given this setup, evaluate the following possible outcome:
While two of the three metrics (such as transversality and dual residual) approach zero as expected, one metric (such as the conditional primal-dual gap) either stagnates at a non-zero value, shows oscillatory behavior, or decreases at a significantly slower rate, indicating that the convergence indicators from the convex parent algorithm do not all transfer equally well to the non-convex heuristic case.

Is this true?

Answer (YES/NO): NO